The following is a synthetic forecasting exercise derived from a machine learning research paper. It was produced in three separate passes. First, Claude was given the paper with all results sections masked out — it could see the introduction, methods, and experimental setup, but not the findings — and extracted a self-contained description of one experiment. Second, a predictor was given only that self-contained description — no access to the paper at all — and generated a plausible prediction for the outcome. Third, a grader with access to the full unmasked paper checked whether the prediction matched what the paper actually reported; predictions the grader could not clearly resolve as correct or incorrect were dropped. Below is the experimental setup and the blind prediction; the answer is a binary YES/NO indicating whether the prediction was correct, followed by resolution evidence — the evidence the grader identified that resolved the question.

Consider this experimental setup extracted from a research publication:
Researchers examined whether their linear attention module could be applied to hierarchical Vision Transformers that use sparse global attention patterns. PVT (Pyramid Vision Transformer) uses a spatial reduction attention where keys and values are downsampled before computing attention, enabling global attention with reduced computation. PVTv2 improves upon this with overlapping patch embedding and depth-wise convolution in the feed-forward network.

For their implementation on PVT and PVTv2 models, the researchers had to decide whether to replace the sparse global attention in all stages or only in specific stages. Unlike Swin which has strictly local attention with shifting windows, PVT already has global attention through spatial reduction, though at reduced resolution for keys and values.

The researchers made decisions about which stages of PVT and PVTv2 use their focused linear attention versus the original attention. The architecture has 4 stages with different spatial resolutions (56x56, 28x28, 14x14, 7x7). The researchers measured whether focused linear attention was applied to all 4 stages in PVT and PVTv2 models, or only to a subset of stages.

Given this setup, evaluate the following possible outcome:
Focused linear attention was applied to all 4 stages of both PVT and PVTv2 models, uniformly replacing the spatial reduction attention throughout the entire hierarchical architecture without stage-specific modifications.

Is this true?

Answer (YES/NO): YES